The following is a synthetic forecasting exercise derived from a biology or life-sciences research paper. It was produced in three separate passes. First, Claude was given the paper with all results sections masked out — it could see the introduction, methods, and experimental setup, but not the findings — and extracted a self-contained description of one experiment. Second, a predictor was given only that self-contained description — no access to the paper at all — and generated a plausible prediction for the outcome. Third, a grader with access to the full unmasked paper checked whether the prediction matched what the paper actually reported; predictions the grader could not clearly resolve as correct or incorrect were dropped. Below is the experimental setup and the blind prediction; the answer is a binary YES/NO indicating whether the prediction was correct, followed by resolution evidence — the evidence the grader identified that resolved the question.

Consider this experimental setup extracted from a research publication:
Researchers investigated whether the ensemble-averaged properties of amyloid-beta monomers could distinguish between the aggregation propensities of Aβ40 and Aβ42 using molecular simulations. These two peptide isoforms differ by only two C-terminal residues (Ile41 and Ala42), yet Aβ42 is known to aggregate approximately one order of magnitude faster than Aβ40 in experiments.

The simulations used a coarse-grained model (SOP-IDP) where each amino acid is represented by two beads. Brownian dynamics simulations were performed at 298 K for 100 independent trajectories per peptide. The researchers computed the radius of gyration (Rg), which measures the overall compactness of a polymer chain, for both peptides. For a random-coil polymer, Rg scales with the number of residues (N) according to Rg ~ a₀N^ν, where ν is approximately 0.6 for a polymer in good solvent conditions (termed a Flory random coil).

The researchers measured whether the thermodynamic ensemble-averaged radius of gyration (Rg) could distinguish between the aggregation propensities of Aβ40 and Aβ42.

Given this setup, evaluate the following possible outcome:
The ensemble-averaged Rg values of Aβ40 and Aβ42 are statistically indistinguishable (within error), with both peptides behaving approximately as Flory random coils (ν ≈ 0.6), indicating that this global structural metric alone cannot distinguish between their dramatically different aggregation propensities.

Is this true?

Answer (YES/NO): YES